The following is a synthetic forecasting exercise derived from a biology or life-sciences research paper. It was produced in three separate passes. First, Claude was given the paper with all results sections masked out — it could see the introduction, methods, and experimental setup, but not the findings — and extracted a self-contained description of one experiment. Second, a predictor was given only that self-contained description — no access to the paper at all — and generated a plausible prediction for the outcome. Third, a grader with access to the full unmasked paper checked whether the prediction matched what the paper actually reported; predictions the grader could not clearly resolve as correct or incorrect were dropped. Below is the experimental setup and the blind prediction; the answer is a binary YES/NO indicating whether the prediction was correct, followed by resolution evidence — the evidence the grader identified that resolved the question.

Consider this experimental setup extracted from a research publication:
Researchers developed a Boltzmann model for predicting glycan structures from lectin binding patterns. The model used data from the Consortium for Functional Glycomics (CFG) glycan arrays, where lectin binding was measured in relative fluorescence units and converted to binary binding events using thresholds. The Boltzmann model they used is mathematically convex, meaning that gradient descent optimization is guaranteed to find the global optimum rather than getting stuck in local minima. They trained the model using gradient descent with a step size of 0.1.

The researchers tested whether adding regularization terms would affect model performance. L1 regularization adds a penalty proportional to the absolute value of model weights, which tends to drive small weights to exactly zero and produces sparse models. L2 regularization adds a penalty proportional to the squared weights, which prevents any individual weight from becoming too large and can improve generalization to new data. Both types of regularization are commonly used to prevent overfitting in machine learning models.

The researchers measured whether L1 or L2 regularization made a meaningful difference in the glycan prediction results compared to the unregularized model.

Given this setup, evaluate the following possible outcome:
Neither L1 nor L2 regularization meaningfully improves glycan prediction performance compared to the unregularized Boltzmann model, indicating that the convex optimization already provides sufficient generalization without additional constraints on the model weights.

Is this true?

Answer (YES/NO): NO